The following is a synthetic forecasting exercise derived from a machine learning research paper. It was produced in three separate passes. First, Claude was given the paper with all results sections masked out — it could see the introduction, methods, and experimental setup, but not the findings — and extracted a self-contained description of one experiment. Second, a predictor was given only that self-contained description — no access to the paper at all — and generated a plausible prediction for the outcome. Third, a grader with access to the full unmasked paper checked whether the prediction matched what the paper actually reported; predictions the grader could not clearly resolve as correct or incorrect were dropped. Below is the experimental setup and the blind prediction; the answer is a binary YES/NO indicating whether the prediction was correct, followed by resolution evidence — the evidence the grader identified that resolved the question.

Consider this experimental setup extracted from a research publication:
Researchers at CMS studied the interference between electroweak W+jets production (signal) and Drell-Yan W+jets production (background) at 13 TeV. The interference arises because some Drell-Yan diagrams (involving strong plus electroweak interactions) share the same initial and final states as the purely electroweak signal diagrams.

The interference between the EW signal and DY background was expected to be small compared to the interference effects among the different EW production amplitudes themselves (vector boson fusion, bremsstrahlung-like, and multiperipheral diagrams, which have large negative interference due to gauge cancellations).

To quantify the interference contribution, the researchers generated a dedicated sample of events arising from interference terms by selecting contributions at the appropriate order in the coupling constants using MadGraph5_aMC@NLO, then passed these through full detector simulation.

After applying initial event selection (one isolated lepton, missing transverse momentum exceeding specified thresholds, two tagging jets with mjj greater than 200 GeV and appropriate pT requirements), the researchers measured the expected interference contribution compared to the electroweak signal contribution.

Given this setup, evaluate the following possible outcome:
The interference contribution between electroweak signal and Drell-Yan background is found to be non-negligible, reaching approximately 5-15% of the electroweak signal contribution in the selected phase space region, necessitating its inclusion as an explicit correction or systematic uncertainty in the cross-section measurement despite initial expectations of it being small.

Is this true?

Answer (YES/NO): NO